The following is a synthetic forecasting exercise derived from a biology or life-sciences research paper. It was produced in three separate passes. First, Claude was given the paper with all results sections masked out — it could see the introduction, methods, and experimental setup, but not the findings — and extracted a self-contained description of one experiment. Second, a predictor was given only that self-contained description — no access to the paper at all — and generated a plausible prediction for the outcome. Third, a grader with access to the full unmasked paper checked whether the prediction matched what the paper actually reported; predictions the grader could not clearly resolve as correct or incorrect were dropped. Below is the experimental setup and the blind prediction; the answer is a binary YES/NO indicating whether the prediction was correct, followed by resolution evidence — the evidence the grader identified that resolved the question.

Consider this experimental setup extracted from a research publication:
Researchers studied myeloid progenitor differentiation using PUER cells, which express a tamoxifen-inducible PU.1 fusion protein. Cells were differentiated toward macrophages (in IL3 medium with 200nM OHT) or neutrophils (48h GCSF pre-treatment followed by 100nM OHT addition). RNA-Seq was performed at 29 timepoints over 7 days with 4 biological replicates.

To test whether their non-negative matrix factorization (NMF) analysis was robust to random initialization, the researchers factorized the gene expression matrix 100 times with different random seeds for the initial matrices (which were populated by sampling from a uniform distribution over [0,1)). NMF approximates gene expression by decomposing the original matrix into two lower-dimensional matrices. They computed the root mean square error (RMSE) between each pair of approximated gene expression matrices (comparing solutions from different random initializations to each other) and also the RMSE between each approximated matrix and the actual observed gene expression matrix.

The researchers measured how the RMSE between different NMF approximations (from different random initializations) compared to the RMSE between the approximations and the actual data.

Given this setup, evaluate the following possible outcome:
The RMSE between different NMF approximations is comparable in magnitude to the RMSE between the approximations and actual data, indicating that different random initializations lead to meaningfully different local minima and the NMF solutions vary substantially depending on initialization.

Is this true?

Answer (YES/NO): NO